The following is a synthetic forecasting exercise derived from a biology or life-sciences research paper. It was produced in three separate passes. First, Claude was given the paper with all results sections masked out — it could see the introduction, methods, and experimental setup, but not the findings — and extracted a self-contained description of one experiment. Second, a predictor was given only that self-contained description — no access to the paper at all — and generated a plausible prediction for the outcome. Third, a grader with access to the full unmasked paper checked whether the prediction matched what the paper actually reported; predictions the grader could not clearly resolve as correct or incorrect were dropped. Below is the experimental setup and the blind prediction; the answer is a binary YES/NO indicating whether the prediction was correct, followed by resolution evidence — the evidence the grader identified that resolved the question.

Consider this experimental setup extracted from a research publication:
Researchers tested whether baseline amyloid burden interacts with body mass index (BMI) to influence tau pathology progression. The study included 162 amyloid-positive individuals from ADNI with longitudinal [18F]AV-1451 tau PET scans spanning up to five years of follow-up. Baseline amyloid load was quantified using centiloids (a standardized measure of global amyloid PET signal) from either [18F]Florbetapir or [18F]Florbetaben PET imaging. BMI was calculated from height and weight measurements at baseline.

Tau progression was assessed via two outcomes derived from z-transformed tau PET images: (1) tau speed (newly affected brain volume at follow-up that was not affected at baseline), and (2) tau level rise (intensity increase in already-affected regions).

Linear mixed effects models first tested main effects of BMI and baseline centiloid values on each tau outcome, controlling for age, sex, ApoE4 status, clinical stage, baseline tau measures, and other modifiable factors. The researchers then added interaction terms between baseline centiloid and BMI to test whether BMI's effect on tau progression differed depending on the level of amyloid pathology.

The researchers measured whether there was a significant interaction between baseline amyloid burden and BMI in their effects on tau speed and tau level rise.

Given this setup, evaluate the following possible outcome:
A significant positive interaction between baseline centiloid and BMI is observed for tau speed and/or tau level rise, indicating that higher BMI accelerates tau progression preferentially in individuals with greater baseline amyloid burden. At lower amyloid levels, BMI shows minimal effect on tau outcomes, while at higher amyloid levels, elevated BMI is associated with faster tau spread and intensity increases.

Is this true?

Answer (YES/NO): YES